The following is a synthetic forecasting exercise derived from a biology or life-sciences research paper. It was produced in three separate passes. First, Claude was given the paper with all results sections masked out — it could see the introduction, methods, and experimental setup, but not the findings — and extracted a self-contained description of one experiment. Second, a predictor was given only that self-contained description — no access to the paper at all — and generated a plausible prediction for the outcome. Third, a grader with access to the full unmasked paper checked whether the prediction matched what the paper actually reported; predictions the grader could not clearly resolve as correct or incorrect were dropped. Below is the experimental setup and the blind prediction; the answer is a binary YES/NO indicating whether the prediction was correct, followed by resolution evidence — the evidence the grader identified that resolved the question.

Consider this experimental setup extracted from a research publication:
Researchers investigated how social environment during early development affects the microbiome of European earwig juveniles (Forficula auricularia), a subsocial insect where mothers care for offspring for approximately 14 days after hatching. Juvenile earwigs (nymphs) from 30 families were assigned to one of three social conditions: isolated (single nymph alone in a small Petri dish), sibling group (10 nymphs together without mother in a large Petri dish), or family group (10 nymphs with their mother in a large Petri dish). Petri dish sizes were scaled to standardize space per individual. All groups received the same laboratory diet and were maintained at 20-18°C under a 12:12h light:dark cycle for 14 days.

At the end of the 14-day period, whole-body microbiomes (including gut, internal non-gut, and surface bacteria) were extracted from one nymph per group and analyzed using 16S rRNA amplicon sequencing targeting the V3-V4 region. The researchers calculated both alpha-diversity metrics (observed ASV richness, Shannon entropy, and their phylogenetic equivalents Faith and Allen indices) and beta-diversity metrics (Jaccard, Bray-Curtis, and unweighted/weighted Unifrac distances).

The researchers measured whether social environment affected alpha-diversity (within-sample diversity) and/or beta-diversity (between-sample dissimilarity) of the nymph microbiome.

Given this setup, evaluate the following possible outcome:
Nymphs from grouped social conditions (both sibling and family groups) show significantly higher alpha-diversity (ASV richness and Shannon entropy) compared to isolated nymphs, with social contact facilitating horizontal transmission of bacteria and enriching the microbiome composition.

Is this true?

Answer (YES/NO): NO